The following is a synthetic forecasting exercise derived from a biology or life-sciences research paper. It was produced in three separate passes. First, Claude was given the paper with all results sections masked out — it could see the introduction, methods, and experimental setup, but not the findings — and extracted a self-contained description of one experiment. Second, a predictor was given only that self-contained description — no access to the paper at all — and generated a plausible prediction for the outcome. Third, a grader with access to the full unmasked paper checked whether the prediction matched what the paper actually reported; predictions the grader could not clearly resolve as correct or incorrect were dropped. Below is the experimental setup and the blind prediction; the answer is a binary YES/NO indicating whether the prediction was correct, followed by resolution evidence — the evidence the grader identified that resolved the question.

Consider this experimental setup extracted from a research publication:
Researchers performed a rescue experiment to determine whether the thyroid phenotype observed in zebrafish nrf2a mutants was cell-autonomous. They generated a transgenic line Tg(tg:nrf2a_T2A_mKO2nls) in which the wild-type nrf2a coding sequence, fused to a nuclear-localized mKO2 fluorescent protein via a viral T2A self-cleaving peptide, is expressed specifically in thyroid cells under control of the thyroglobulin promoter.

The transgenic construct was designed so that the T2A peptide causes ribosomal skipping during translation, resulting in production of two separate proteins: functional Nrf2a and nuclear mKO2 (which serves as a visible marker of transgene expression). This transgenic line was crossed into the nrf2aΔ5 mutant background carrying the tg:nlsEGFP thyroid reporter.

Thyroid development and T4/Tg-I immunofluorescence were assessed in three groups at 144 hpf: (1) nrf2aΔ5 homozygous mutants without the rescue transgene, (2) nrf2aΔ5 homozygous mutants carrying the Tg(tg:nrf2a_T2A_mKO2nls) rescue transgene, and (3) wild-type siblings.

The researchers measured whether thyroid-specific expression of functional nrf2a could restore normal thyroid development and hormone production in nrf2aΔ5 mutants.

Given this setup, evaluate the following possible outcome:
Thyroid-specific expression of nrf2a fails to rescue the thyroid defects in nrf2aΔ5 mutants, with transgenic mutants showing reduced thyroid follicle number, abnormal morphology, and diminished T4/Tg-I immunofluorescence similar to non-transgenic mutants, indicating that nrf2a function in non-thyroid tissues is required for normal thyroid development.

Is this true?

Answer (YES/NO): NO